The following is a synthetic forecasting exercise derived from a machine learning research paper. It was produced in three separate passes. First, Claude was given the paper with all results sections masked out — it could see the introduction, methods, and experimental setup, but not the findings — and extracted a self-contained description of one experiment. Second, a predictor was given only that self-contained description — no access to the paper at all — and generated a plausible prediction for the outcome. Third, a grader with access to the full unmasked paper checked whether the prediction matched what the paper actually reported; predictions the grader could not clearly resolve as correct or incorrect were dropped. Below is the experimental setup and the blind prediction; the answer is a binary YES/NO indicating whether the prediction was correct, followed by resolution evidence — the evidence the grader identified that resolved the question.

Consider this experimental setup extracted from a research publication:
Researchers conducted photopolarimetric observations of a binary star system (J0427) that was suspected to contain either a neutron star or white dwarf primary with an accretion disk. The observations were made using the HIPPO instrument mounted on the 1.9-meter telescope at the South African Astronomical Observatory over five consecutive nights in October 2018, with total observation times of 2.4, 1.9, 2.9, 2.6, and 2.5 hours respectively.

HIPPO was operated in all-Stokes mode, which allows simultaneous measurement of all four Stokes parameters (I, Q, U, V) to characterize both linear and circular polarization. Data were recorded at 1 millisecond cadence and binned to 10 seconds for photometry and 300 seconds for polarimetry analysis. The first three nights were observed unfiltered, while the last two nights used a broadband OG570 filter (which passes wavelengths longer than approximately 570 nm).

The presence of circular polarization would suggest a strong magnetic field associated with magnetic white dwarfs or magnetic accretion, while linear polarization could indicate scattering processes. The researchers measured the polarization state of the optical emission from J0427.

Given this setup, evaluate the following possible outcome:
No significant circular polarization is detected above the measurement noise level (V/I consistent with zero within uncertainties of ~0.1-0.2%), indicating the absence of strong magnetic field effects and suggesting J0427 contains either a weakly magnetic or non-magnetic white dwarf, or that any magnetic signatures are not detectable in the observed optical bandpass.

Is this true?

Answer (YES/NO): NO